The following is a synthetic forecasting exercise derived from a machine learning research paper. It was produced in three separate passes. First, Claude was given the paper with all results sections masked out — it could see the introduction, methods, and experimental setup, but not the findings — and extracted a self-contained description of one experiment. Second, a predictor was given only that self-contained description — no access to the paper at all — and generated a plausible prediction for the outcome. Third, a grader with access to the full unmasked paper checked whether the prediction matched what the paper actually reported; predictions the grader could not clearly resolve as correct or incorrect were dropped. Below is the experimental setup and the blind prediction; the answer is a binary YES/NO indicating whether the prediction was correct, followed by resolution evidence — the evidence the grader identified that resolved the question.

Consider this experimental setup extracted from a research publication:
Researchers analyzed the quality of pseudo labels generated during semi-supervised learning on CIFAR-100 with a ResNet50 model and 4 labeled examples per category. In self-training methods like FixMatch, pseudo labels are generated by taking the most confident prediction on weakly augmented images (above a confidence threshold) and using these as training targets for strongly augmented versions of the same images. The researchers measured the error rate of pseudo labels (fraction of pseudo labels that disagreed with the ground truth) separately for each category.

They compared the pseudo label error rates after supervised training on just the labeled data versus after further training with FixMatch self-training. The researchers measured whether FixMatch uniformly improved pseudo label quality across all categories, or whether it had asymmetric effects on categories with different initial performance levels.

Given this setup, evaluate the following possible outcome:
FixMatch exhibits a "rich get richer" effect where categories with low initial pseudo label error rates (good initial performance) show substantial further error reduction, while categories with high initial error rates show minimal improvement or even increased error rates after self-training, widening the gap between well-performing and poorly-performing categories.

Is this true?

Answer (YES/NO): YES